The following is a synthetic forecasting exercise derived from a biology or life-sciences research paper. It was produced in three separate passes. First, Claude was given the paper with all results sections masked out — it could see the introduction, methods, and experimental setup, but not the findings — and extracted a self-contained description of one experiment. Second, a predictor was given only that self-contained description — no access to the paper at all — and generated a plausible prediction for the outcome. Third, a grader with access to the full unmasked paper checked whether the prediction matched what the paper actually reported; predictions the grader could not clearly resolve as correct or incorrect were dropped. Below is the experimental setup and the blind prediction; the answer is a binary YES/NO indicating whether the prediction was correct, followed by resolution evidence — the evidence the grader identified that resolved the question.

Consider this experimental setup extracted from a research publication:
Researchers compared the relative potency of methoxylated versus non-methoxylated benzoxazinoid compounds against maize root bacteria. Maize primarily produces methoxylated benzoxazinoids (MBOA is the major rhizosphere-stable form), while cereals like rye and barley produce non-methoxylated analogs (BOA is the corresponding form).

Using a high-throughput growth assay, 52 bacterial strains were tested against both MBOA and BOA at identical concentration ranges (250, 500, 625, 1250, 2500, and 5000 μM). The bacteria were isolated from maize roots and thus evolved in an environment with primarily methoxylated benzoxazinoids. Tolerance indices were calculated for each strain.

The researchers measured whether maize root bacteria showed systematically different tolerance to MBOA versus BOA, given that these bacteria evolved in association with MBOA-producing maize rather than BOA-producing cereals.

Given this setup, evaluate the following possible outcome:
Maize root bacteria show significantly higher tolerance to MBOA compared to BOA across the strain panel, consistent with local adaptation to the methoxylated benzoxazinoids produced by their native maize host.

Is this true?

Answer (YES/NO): NO